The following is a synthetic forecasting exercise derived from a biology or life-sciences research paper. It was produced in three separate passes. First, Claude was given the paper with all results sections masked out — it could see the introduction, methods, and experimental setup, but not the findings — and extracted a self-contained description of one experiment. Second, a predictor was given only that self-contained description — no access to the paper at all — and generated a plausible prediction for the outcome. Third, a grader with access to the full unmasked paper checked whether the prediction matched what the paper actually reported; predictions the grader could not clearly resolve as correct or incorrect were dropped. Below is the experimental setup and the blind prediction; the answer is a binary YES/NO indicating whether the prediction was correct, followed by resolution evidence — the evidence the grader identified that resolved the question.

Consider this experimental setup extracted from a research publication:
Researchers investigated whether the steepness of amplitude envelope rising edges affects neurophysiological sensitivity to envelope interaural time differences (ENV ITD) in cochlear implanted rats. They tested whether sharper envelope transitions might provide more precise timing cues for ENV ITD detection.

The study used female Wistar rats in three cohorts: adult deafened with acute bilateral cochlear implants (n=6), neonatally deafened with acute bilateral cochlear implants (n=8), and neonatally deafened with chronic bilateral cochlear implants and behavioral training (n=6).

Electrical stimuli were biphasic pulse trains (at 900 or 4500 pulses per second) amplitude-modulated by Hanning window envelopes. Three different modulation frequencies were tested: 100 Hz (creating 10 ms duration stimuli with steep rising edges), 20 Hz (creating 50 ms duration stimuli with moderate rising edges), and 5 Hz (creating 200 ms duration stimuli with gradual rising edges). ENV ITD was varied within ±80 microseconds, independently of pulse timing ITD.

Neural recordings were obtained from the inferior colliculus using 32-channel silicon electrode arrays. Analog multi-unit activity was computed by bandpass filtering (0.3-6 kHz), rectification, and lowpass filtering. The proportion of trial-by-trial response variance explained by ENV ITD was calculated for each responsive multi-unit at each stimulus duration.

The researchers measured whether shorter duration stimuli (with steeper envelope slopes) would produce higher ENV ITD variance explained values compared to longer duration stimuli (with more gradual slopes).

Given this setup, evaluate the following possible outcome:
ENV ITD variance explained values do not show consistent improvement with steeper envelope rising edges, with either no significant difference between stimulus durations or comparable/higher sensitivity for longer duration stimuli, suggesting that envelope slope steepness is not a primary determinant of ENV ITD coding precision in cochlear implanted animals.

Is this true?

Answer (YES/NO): YES